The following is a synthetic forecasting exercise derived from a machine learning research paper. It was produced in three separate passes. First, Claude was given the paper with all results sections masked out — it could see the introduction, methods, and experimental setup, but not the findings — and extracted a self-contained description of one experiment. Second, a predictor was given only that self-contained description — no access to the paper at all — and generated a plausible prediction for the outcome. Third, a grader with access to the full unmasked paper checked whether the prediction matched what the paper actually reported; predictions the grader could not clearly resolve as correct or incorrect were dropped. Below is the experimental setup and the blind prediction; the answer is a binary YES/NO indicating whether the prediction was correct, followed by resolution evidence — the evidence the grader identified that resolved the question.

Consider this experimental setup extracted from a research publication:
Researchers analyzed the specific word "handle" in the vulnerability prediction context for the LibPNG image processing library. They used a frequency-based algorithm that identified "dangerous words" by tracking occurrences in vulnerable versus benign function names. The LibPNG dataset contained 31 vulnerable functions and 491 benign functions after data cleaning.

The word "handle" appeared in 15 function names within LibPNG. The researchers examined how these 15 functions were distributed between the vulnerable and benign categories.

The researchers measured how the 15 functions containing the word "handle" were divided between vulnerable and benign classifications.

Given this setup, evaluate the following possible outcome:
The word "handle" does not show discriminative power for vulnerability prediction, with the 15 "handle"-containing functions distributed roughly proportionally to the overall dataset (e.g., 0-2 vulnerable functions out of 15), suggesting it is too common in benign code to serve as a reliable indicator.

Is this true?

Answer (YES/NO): NO